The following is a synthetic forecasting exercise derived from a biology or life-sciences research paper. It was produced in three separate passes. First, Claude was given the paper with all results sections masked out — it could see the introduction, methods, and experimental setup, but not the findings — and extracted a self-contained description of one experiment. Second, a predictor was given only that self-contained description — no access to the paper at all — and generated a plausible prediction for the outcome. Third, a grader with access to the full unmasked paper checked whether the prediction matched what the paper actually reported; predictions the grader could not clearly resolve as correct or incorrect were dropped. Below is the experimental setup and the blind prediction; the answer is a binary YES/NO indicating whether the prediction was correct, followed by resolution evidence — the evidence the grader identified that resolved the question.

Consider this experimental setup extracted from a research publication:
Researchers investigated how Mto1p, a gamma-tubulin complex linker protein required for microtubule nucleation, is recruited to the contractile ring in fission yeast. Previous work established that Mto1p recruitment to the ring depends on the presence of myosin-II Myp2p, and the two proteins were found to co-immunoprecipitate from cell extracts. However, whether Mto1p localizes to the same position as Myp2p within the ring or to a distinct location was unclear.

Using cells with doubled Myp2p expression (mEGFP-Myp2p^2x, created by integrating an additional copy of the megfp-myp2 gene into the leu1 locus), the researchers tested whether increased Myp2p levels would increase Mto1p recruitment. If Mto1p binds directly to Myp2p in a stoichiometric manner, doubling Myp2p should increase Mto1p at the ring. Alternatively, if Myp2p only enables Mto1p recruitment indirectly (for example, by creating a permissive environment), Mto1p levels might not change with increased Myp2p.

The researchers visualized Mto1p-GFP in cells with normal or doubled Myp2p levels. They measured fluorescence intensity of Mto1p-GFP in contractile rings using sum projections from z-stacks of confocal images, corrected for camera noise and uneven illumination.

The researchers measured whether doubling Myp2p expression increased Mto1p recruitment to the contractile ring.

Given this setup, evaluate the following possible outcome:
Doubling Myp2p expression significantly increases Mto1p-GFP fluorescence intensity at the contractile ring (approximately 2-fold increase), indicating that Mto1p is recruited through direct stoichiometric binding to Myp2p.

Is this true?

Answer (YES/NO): NO